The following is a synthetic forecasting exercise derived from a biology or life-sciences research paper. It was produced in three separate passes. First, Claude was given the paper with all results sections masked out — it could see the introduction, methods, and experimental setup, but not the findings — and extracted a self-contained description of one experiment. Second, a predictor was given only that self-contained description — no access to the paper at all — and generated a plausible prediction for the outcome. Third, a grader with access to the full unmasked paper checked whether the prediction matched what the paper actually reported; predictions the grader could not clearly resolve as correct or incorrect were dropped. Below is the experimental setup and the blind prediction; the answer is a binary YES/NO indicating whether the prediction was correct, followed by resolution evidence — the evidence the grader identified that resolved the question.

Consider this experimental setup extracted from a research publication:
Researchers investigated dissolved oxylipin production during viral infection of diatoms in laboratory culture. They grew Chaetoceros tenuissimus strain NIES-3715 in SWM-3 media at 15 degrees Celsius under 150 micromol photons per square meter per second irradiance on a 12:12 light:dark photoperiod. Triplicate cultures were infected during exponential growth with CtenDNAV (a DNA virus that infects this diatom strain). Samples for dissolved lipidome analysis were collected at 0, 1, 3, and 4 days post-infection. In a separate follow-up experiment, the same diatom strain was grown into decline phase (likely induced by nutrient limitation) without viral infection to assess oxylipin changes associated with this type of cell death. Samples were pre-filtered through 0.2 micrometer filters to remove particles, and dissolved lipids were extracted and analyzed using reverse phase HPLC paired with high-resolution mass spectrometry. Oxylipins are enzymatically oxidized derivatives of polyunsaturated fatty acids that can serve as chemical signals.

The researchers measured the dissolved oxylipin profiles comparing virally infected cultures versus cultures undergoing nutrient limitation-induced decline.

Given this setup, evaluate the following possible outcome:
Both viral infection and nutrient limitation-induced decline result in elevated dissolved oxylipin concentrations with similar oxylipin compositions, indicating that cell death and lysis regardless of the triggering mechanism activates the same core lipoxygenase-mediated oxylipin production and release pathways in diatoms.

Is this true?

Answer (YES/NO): NO